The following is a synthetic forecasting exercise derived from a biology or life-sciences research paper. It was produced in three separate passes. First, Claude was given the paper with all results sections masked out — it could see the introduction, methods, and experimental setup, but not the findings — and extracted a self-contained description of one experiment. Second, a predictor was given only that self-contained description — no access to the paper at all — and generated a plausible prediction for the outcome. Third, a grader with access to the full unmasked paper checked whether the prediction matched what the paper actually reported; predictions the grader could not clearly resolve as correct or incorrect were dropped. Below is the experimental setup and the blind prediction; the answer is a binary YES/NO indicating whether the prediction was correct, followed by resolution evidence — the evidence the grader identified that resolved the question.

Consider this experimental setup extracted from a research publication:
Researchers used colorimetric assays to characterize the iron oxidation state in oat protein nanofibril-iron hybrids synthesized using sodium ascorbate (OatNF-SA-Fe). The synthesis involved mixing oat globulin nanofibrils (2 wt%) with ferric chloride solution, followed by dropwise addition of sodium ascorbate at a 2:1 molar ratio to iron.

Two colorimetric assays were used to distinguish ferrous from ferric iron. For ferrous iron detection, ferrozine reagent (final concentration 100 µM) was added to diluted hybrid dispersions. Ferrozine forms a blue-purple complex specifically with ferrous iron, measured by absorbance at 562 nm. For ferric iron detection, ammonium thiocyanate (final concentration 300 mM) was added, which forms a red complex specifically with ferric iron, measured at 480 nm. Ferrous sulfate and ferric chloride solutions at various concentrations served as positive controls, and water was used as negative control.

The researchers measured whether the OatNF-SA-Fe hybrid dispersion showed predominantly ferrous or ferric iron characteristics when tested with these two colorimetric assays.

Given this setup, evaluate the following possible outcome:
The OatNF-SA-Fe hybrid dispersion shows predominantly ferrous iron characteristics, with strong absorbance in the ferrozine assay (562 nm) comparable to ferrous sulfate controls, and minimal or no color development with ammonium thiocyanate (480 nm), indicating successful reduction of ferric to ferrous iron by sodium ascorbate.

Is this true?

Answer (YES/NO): YES